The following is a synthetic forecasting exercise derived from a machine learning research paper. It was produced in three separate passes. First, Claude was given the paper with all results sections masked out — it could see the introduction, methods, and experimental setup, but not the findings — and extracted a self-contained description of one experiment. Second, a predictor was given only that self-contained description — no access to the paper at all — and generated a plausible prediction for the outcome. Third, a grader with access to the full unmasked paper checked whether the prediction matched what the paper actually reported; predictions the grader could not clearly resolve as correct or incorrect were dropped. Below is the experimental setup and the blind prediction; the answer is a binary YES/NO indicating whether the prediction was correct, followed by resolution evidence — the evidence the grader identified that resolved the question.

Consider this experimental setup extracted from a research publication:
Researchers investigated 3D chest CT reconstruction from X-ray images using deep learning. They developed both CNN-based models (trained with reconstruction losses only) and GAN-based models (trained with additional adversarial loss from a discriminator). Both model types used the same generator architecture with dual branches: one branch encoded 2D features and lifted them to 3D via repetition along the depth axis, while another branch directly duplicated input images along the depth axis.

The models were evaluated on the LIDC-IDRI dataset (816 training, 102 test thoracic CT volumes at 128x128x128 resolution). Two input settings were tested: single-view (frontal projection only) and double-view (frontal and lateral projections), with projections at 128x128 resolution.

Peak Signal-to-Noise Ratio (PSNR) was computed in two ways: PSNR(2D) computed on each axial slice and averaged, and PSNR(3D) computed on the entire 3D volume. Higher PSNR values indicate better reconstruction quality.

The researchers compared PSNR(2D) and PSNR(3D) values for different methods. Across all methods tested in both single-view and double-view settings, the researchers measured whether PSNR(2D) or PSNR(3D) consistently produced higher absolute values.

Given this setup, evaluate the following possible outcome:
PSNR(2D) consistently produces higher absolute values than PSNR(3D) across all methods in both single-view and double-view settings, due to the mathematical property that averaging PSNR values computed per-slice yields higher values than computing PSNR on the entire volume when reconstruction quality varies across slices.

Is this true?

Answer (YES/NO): YES